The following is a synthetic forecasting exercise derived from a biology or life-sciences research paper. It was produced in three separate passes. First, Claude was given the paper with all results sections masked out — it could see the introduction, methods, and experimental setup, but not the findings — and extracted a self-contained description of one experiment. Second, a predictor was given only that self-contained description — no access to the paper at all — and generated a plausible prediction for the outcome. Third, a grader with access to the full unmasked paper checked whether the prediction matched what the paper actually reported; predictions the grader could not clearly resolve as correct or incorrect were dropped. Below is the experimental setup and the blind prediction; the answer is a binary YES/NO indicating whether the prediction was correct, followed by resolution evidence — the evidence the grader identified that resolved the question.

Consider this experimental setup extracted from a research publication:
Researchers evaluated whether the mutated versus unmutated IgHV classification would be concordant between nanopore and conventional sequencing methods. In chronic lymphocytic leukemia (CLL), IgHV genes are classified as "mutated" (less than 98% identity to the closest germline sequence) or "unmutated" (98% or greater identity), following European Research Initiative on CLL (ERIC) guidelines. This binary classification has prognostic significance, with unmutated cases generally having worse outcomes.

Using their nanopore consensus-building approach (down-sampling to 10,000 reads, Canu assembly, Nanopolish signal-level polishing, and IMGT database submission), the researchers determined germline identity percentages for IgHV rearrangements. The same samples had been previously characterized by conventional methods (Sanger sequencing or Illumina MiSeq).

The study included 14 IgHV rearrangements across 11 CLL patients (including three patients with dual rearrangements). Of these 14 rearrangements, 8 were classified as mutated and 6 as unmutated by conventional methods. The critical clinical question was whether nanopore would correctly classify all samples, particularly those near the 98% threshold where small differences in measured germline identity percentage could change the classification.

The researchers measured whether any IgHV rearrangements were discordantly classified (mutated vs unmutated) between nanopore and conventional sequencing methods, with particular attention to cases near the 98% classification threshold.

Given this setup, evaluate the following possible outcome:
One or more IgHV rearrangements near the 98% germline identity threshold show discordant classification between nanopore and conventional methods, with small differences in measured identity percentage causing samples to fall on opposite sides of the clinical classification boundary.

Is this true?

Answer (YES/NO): NO